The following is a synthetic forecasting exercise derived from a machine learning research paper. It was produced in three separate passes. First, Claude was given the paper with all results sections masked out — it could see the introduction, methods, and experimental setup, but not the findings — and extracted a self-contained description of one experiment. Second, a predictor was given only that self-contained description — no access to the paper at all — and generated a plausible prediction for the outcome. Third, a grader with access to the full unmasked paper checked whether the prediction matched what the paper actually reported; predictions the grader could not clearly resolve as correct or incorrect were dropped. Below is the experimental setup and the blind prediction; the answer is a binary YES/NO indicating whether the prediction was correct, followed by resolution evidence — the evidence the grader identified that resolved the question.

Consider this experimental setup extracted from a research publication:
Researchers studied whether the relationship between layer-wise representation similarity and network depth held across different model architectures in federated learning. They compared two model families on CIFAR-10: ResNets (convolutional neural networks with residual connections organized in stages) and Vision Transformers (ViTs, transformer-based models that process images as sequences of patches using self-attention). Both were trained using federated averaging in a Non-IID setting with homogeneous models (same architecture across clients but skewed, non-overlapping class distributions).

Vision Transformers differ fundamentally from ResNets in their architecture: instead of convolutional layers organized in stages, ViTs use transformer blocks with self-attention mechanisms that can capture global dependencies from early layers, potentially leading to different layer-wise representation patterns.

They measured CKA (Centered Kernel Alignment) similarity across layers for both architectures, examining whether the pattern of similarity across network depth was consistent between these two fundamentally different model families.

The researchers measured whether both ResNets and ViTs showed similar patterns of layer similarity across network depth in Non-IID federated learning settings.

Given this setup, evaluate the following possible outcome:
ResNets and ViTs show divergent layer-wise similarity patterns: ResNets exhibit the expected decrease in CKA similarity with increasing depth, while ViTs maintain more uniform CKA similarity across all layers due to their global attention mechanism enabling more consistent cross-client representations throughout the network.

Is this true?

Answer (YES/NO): NO